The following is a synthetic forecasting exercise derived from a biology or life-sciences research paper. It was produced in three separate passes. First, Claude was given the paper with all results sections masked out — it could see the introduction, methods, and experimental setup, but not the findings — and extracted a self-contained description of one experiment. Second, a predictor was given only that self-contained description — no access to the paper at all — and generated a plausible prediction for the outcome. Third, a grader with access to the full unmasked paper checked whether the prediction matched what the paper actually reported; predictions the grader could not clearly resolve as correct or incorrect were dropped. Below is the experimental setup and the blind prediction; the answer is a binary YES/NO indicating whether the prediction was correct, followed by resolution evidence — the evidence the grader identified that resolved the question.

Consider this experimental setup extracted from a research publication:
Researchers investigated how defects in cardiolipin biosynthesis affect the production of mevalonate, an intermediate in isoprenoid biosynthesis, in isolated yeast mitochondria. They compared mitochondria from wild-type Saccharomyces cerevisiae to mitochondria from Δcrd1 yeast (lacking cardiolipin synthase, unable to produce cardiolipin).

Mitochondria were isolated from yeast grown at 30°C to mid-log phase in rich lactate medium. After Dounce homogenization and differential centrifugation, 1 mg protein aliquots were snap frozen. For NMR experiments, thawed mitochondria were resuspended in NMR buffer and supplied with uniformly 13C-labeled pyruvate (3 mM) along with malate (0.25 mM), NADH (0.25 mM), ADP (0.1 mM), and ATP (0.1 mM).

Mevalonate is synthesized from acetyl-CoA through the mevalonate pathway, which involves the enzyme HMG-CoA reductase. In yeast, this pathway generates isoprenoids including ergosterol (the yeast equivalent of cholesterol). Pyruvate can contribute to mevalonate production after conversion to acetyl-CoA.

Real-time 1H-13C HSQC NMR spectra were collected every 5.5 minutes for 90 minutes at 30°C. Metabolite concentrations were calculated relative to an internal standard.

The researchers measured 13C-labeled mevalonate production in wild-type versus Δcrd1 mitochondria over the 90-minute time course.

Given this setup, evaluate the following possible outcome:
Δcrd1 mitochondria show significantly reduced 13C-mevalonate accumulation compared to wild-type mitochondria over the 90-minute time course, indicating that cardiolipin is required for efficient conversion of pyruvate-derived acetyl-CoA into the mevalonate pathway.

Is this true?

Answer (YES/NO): NO